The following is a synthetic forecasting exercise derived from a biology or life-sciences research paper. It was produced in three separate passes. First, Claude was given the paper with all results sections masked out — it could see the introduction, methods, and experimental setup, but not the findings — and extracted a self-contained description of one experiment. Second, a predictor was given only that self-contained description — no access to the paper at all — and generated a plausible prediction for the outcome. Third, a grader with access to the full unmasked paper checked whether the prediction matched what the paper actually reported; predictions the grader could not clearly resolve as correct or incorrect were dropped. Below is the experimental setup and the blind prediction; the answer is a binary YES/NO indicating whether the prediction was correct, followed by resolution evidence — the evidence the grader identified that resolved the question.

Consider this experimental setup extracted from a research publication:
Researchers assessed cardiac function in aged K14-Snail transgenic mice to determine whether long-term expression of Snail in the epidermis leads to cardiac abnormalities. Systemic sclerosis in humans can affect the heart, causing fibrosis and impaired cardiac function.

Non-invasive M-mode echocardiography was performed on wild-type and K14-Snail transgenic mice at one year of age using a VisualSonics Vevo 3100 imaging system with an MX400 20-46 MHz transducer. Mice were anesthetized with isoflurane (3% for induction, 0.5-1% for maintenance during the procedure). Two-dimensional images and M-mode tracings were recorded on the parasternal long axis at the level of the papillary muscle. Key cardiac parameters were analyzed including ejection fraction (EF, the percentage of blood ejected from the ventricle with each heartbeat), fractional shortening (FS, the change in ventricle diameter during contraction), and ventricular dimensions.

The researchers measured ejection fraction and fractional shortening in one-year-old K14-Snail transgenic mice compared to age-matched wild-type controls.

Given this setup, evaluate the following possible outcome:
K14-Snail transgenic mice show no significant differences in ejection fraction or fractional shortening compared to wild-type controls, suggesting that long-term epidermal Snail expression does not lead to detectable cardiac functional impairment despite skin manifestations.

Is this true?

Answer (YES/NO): NO